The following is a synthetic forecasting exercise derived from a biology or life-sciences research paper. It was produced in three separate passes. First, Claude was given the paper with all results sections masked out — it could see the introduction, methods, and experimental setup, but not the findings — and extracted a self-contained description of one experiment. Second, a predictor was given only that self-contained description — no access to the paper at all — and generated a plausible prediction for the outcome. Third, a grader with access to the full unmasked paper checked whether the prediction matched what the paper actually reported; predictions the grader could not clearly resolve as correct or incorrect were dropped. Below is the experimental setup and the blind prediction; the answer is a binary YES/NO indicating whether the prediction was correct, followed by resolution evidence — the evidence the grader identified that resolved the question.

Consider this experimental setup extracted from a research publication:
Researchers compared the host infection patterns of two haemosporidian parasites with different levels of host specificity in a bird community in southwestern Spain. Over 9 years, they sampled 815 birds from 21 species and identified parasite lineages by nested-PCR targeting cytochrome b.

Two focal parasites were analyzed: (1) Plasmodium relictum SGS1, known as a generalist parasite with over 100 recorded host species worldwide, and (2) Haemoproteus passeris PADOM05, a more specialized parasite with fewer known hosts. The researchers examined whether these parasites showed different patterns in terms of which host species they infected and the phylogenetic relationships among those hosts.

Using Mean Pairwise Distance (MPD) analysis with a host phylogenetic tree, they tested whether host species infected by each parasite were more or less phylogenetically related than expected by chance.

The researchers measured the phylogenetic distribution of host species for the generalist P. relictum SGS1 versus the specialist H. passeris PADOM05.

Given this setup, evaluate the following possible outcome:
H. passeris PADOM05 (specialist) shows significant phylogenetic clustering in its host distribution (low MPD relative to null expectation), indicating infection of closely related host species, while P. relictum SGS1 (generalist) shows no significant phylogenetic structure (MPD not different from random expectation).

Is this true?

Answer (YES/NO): YES